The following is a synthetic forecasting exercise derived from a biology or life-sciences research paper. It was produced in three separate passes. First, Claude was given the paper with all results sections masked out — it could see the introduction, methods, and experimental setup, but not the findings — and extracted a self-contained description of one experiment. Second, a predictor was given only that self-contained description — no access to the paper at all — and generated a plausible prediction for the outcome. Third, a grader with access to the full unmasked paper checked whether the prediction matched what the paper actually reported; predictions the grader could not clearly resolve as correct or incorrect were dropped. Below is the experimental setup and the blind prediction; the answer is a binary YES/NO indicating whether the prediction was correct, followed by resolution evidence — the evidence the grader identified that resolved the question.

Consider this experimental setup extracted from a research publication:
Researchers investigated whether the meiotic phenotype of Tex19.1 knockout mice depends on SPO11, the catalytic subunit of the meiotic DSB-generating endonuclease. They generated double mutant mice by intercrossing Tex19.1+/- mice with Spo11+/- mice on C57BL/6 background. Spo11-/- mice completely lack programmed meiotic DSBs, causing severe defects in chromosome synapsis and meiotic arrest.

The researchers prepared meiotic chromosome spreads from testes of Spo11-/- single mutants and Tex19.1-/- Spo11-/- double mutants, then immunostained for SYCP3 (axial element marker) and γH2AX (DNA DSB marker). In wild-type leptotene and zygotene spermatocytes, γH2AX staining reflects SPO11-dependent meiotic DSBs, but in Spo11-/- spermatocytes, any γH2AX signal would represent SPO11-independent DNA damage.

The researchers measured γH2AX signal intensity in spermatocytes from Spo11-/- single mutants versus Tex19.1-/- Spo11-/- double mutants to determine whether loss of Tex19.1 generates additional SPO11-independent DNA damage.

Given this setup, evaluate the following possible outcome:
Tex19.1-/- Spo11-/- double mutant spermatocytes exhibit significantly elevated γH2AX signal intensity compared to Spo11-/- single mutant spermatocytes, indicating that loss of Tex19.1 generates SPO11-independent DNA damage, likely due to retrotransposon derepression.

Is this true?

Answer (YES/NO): NO